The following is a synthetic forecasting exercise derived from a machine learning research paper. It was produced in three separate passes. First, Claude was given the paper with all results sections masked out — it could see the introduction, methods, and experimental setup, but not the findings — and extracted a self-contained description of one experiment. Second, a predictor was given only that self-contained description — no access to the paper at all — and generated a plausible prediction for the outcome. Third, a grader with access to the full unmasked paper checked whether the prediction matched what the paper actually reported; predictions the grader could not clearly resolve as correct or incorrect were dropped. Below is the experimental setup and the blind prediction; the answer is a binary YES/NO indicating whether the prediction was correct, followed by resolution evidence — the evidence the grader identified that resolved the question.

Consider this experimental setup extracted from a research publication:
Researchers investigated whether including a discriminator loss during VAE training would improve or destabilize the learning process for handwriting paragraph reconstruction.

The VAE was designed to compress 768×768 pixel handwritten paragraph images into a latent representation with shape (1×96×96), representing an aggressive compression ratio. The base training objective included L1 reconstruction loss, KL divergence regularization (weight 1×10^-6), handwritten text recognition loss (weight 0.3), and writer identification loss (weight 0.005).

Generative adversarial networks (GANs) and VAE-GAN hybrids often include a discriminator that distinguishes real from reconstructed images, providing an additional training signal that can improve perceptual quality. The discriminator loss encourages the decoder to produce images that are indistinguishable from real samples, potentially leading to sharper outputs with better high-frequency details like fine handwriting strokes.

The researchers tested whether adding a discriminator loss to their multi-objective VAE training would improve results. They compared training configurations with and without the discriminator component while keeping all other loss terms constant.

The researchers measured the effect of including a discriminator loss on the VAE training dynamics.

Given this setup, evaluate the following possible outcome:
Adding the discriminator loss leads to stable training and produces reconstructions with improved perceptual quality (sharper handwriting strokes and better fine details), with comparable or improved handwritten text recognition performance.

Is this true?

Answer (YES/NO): NO